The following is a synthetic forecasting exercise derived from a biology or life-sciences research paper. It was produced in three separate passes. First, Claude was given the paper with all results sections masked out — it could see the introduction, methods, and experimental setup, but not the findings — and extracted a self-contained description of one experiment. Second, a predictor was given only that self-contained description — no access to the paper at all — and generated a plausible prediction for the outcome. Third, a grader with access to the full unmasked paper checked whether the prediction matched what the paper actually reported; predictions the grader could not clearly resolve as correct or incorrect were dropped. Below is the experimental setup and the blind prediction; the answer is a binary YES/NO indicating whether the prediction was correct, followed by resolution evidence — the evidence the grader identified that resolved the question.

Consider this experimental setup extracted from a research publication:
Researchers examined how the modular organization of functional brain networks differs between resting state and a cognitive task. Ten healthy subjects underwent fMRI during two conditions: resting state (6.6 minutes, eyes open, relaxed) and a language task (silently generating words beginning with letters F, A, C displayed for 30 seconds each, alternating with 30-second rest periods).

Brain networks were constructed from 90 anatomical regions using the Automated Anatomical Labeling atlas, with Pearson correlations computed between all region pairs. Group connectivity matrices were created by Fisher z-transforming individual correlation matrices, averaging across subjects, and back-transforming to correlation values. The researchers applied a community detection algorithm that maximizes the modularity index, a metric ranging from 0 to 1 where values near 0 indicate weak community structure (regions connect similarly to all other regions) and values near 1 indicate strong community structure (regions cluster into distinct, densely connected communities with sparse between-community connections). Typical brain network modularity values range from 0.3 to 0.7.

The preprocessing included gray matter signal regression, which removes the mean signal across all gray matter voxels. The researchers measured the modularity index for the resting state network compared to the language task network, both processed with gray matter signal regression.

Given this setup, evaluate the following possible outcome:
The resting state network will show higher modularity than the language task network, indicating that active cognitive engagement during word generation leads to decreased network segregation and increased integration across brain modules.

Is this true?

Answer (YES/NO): YES